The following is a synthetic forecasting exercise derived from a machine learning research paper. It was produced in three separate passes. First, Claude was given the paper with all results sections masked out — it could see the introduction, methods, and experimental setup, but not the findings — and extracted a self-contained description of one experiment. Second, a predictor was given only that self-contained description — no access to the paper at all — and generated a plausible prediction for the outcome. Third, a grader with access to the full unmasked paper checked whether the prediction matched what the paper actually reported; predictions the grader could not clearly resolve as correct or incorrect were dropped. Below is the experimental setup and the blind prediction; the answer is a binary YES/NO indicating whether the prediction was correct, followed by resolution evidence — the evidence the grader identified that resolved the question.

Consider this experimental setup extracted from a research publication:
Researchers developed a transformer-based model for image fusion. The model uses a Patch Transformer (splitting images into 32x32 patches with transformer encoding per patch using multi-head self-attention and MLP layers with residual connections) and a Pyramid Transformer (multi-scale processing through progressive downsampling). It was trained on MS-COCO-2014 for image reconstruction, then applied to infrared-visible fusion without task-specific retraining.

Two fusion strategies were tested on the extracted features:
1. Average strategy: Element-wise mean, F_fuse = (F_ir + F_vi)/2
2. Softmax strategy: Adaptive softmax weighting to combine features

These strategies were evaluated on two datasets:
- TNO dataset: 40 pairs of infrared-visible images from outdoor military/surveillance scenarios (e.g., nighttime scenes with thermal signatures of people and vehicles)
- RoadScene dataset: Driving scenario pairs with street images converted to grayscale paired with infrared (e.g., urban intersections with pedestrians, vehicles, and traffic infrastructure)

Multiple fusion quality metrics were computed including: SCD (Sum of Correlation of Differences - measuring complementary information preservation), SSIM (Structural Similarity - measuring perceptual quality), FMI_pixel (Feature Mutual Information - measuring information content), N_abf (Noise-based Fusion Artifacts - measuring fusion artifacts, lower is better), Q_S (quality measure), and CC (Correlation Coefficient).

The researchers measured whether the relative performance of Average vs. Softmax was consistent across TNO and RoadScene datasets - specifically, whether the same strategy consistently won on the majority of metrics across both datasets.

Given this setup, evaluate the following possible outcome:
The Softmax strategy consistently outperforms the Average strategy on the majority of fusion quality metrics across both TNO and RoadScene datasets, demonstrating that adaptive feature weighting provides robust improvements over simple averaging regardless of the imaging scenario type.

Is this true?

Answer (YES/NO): NO